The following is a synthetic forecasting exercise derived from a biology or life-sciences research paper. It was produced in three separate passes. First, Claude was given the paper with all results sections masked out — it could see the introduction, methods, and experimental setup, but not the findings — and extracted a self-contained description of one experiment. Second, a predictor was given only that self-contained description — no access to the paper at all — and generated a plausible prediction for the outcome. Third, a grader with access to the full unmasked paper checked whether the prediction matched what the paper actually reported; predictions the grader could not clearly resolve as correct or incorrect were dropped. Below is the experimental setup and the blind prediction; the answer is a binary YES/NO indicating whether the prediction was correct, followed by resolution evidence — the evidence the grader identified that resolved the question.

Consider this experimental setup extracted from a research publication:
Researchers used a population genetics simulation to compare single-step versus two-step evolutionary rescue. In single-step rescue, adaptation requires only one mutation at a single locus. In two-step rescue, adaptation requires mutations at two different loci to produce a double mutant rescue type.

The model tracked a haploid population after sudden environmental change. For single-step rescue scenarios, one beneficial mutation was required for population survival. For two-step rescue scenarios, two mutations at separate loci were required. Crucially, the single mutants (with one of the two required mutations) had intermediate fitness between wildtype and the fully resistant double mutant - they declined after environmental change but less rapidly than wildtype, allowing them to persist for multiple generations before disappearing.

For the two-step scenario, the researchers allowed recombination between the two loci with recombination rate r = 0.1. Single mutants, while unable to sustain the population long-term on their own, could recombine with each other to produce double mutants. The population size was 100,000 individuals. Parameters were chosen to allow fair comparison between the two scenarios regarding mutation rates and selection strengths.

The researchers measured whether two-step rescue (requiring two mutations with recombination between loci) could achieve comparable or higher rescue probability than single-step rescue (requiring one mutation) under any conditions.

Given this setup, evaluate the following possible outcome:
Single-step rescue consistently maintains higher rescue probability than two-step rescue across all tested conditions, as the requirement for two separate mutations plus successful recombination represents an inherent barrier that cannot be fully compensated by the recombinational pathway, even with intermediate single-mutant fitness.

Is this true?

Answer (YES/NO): NO